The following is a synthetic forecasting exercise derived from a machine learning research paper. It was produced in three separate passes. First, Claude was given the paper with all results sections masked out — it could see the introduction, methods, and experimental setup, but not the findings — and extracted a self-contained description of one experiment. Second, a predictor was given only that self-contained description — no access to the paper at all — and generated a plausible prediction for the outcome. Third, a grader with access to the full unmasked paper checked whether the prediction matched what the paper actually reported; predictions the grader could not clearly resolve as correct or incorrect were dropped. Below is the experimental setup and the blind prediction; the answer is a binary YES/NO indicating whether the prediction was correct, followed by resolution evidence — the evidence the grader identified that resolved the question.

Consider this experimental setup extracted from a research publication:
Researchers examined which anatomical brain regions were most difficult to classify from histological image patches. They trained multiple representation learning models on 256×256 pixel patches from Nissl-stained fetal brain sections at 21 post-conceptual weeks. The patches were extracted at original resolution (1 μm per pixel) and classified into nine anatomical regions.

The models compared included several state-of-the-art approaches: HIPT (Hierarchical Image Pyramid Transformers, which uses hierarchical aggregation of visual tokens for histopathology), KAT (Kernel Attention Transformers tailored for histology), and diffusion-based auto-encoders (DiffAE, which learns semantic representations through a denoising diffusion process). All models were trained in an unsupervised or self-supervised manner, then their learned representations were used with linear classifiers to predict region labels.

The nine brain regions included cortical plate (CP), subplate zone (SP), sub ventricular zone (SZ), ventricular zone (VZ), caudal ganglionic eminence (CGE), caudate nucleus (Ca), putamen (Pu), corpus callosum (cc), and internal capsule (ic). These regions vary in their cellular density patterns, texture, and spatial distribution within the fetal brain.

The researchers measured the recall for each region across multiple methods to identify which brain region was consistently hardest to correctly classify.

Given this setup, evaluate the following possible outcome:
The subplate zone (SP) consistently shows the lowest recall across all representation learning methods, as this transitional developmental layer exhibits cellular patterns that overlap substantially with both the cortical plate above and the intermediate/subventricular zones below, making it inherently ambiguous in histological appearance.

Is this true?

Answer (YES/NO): NO